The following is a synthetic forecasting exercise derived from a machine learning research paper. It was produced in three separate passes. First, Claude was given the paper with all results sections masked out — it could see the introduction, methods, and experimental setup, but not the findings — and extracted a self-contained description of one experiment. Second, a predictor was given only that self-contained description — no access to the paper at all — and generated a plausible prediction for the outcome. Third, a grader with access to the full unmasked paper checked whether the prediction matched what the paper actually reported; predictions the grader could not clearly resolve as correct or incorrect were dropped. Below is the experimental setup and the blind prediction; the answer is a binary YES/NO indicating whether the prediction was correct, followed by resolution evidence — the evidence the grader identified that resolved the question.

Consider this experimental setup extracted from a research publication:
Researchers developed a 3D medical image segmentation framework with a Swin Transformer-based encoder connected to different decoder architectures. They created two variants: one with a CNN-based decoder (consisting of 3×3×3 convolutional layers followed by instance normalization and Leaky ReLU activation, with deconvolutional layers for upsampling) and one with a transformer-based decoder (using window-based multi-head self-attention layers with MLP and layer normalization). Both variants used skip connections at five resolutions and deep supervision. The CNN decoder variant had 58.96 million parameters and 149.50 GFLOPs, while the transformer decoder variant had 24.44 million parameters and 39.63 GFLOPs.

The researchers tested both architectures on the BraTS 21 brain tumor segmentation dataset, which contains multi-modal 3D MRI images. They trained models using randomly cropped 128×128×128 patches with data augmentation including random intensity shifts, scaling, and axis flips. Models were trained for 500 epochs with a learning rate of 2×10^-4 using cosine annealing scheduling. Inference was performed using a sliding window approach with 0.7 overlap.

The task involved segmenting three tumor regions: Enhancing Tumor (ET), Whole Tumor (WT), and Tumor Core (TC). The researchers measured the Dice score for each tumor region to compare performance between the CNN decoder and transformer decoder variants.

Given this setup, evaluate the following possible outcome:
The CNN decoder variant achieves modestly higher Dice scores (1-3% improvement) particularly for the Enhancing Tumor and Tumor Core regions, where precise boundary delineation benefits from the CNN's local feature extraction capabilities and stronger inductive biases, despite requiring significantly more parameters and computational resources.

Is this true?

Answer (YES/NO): NO